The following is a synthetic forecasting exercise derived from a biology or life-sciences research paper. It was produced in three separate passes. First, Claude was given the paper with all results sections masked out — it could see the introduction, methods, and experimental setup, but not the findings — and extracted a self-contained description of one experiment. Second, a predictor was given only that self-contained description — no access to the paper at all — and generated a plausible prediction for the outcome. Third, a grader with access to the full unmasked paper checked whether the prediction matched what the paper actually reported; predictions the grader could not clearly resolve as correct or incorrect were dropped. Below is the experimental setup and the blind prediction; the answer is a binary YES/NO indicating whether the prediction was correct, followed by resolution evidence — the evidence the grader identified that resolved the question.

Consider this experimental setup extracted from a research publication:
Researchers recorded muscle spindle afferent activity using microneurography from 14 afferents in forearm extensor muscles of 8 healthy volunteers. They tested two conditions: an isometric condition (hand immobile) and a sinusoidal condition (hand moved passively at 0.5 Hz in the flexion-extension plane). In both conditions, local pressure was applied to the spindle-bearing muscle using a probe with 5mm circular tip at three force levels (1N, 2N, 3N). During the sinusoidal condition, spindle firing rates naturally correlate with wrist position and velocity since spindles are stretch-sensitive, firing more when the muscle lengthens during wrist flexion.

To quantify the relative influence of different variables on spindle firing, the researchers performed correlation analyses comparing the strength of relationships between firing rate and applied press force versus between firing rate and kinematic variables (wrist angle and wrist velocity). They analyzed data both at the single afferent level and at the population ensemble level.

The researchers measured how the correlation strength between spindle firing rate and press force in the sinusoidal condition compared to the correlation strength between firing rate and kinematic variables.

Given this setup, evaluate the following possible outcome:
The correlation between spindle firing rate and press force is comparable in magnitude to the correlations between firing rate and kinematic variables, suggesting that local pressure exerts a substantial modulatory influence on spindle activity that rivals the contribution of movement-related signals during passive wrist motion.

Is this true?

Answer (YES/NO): NO